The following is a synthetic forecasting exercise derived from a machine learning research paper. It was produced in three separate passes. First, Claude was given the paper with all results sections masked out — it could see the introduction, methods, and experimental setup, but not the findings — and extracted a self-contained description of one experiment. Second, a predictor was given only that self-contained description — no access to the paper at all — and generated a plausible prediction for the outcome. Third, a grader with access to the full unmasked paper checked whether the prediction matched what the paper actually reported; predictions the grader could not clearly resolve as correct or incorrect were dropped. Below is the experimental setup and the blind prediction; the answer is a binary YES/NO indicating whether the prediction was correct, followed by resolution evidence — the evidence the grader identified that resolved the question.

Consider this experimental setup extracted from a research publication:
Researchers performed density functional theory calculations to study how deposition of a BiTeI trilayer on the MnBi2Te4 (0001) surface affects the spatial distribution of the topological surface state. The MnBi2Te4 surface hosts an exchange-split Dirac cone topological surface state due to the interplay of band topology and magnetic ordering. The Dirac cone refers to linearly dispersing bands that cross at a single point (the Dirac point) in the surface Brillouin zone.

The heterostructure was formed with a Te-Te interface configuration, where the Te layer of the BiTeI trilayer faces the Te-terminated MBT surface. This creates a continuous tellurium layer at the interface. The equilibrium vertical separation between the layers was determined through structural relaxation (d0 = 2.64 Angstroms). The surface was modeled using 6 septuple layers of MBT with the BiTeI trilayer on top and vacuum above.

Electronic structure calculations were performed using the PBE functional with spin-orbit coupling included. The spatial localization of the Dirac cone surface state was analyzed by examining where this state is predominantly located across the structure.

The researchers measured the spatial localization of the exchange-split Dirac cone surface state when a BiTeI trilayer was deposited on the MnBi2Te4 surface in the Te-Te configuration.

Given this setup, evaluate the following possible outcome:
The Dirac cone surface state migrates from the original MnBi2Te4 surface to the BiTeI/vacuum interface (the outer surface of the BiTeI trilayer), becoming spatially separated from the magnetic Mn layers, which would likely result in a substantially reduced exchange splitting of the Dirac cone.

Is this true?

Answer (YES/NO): YES